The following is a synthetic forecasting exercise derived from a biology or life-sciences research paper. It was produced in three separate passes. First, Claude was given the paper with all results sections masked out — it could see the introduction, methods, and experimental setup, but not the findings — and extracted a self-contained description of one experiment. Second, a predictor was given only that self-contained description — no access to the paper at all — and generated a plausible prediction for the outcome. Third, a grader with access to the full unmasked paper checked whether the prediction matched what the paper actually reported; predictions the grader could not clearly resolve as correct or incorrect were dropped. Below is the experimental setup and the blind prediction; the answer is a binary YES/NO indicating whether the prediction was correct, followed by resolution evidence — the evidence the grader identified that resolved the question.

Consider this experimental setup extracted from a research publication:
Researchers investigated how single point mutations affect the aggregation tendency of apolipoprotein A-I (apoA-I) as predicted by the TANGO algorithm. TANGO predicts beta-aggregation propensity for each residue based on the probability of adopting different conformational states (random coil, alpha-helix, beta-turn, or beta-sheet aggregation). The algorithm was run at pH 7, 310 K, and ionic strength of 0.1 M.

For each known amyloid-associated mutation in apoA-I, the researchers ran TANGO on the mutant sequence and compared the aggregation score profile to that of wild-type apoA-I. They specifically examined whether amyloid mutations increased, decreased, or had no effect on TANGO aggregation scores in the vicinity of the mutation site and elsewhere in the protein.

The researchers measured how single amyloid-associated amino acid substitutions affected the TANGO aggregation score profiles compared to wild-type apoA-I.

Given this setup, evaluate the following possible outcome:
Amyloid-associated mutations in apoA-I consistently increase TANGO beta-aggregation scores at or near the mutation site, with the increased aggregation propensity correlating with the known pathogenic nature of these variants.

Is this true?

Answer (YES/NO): NO